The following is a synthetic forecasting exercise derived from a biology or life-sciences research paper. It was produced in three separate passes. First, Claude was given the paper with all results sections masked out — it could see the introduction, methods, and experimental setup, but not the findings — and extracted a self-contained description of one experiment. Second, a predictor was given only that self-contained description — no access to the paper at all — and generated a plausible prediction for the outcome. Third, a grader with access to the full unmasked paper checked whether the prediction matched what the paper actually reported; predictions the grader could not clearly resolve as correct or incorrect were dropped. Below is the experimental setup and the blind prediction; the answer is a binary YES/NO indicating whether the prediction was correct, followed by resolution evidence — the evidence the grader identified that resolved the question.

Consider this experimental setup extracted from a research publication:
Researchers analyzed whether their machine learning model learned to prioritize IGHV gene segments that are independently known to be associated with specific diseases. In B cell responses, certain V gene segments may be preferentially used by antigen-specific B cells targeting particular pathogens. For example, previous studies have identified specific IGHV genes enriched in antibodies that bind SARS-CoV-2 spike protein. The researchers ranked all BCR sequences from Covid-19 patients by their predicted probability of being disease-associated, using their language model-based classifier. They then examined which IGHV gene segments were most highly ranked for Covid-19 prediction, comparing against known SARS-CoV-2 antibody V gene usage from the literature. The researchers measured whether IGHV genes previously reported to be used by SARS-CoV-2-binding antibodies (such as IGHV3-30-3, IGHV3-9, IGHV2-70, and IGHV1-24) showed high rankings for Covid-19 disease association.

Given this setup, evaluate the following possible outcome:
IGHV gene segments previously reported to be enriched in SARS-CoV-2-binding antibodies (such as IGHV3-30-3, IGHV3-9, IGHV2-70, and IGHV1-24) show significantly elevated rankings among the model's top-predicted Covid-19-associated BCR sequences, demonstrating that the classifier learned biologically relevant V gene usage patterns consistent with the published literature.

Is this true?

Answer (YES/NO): YES